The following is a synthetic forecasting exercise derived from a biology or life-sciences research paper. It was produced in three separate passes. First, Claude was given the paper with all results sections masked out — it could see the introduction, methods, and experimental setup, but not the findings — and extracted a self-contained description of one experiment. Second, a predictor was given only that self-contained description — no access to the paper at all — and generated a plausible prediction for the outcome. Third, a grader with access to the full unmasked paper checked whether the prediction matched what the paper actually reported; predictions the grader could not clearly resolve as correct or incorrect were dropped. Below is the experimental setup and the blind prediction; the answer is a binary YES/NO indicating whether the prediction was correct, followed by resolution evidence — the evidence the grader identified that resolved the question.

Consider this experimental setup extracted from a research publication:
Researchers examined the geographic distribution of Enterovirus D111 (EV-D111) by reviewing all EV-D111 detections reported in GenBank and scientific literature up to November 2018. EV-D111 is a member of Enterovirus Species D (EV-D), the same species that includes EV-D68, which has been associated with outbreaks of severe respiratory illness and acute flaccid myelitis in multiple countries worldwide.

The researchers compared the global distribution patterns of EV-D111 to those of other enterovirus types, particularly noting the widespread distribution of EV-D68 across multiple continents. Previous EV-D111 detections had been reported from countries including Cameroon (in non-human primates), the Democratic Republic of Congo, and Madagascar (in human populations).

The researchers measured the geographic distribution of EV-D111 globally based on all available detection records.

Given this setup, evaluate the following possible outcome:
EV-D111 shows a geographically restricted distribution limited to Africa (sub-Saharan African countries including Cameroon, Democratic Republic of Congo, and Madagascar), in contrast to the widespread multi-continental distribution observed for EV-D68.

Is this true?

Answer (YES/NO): YES